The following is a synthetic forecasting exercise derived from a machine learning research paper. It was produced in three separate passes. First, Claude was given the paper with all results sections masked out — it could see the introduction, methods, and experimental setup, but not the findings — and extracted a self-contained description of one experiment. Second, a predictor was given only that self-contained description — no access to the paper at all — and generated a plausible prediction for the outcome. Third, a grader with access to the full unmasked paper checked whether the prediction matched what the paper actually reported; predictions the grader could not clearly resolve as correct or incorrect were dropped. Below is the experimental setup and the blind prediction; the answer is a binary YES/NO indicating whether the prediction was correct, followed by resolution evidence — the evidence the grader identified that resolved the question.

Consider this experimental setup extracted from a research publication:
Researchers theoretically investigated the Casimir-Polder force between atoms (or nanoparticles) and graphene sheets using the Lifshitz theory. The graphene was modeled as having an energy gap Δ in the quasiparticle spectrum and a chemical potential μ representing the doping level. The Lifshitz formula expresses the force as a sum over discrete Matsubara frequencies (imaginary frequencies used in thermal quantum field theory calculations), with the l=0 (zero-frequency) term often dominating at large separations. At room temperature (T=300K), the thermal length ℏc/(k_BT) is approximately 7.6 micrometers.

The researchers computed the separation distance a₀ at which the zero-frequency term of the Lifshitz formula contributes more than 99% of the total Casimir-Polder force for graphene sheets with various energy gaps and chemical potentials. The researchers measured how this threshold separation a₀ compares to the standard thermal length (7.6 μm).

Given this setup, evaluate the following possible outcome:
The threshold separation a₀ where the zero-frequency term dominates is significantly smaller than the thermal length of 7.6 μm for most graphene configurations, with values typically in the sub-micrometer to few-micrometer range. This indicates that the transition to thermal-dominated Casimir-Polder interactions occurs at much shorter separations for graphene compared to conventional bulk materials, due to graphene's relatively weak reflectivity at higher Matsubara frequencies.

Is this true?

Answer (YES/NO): NO